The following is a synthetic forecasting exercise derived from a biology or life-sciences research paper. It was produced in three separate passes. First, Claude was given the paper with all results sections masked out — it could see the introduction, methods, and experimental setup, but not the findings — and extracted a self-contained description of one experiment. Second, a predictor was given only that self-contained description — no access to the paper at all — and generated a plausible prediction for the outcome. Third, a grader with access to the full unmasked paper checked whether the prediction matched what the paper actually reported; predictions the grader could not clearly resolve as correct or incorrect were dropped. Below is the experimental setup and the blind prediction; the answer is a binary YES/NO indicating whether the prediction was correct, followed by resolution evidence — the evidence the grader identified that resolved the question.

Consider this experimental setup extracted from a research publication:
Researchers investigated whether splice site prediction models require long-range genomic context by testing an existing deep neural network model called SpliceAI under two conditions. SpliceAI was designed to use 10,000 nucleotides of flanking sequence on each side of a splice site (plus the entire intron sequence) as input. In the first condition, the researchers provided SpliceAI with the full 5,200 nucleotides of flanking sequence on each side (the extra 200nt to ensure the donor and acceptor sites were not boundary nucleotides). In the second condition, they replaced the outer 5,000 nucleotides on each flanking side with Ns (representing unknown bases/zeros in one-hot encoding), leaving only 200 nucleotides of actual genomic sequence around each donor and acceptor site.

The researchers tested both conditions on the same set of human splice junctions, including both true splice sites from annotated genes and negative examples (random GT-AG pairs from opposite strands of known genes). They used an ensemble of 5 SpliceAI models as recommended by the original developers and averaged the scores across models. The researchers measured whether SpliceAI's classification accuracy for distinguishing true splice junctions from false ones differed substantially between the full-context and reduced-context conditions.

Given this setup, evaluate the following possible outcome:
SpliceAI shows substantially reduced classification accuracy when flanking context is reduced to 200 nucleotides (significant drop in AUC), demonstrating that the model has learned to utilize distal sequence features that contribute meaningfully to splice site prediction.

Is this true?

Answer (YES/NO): NO